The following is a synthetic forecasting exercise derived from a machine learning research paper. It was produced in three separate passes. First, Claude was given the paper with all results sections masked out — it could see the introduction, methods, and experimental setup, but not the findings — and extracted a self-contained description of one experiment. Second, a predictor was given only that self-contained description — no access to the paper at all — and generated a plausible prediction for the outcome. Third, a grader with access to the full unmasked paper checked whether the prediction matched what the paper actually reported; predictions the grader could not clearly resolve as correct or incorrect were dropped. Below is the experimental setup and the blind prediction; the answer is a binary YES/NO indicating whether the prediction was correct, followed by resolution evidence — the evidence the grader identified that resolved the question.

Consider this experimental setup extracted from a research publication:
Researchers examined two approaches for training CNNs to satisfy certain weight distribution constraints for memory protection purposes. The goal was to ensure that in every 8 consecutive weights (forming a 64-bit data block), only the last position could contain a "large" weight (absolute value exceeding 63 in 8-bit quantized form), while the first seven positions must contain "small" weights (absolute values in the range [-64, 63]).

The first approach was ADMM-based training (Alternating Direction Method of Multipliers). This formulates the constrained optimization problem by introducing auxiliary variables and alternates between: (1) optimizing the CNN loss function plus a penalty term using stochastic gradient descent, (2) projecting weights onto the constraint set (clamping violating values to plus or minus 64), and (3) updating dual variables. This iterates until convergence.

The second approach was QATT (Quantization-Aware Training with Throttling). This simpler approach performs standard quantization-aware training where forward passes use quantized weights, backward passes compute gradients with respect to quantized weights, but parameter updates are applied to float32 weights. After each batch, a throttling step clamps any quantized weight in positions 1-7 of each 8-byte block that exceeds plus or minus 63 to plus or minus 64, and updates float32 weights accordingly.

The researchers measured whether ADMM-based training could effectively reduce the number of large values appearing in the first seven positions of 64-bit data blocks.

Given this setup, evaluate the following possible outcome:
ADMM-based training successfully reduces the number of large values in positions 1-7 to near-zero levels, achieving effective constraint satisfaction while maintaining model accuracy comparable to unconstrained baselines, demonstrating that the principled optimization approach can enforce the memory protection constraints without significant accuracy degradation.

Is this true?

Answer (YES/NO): NO